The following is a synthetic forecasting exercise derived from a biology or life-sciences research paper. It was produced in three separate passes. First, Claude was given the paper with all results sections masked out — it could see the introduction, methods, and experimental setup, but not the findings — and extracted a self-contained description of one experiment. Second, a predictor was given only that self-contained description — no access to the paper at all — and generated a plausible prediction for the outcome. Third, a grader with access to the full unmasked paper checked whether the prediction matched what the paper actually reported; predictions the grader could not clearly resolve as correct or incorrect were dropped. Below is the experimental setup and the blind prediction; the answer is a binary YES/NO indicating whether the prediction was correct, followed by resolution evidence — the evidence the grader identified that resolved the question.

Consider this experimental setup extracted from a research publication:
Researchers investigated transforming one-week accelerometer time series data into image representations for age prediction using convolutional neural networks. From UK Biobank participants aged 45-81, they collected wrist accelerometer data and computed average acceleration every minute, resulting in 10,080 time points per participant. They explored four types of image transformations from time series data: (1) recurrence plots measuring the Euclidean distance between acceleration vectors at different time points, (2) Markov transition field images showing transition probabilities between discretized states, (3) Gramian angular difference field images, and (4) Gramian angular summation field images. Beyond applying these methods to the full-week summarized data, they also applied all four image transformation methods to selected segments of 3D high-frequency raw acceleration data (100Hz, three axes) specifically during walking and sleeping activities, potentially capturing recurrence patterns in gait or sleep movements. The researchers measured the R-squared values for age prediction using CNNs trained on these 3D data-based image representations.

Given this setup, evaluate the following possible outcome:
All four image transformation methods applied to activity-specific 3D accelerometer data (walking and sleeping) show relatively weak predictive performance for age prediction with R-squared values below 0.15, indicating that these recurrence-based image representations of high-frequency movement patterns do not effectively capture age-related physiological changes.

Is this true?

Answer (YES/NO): YES